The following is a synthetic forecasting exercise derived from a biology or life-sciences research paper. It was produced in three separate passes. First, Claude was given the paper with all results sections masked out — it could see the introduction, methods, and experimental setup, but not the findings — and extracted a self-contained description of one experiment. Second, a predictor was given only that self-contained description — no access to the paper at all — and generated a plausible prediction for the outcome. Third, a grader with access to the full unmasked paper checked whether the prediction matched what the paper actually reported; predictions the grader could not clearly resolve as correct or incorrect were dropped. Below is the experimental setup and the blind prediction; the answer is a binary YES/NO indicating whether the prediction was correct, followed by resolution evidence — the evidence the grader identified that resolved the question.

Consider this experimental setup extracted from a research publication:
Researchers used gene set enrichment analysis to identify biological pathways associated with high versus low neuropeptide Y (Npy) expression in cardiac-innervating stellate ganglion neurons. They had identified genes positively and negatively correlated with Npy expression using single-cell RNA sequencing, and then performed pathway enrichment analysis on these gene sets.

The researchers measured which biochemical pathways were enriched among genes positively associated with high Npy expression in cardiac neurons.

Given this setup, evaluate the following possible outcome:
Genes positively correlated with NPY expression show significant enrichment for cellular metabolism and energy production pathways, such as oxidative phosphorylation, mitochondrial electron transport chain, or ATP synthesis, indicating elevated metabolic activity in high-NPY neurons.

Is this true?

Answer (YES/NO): YES